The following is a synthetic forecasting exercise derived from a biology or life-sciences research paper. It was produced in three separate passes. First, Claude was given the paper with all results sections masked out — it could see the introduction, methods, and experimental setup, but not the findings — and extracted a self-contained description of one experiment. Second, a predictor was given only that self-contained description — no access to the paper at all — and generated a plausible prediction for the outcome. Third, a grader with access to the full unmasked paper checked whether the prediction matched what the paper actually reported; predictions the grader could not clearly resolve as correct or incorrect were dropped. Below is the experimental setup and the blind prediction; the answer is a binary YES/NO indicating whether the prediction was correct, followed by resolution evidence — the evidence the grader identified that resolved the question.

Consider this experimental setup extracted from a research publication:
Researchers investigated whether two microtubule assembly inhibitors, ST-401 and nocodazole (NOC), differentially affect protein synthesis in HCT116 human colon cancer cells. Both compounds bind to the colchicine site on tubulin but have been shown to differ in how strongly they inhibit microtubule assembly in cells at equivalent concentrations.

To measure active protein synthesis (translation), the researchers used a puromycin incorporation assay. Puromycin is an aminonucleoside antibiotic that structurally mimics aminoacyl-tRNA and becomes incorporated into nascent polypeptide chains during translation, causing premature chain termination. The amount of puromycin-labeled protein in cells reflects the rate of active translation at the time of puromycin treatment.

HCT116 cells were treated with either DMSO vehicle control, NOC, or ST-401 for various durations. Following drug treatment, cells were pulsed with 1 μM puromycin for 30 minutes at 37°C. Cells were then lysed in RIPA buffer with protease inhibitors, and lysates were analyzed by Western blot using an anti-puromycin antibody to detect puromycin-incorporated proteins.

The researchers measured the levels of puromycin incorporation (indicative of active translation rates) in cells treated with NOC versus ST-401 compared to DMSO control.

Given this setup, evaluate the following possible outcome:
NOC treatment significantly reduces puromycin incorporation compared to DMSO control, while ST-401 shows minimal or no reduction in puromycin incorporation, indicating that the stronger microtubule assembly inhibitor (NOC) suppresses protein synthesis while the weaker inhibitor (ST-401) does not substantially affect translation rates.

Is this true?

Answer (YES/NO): YES